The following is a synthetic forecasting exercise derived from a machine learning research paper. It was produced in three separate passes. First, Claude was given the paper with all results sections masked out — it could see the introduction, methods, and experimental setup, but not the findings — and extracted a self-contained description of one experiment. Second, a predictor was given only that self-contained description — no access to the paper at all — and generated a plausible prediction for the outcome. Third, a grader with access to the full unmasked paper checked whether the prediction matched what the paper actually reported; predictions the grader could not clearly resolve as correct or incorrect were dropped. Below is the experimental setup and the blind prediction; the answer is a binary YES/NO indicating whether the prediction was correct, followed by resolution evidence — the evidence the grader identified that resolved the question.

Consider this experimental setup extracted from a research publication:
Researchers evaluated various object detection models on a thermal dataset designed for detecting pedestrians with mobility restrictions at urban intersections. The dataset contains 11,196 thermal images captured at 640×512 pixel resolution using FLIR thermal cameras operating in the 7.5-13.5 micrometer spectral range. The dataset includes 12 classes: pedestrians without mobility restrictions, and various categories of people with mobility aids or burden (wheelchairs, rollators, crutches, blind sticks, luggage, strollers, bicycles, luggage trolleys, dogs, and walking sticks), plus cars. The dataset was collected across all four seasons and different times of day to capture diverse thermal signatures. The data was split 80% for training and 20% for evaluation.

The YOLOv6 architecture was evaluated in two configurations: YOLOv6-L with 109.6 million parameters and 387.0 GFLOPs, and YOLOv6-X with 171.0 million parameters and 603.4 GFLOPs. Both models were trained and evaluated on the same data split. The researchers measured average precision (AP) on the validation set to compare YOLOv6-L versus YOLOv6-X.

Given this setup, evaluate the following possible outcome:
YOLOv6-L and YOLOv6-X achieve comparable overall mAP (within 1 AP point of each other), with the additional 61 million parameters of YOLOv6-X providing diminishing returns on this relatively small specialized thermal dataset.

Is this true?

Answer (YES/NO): NO